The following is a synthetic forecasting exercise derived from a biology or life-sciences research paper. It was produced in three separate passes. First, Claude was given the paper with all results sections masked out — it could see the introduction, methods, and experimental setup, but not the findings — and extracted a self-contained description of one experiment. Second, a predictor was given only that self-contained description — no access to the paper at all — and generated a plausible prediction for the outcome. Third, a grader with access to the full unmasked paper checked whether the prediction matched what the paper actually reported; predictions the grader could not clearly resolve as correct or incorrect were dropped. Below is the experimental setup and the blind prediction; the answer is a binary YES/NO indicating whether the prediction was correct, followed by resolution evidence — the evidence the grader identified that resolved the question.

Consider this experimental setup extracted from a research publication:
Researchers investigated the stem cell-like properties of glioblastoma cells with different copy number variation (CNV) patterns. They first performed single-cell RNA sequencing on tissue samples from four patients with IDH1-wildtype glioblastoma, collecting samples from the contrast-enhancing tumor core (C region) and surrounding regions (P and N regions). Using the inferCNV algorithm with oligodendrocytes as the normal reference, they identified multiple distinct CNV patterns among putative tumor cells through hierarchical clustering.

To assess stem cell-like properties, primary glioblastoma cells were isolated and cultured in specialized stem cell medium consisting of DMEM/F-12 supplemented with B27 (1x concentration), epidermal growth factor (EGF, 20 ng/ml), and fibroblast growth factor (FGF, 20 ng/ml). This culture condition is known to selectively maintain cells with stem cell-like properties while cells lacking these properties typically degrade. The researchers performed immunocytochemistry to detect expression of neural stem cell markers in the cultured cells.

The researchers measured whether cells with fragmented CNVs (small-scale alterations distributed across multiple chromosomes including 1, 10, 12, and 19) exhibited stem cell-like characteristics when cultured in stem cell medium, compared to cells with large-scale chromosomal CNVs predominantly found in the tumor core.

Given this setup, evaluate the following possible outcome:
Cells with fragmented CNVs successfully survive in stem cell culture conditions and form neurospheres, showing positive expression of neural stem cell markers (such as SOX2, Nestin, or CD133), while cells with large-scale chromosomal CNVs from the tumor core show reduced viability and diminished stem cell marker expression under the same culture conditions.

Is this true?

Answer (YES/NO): NO